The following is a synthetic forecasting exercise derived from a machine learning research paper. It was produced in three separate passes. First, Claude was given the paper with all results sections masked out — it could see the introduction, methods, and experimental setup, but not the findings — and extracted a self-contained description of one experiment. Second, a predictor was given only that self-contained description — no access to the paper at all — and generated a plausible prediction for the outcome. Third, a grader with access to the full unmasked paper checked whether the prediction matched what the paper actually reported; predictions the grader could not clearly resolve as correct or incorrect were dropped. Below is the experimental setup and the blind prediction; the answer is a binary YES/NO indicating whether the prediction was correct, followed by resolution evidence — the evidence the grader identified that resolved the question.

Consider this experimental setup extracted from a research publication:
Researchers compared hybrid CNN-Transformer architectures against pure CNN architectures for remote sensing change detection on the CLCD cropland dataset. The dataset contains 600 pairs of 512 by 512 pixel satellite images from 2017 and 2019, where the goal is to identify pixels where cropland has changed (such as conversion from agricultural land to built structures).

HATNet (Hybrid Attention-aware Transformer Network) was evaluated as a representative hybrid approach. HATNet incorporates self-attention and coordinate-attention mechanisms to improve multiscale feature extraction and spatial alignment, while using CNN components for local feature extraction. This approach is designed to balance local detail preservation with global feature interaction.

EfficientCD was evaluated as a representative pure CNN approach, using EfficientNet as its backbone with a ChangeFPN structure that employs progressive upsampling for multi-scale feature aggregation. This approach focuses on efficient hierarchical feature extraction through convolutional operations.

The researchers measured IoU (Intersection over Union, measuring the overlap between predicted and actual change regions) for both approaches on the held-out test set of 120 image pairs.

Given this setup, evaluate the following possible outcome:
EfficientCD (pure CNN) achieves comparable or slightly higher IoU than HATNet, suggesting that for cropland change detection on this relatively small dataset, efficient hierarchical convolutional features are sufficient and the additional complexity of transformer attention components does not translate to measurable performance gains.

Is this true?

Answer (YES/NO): NO